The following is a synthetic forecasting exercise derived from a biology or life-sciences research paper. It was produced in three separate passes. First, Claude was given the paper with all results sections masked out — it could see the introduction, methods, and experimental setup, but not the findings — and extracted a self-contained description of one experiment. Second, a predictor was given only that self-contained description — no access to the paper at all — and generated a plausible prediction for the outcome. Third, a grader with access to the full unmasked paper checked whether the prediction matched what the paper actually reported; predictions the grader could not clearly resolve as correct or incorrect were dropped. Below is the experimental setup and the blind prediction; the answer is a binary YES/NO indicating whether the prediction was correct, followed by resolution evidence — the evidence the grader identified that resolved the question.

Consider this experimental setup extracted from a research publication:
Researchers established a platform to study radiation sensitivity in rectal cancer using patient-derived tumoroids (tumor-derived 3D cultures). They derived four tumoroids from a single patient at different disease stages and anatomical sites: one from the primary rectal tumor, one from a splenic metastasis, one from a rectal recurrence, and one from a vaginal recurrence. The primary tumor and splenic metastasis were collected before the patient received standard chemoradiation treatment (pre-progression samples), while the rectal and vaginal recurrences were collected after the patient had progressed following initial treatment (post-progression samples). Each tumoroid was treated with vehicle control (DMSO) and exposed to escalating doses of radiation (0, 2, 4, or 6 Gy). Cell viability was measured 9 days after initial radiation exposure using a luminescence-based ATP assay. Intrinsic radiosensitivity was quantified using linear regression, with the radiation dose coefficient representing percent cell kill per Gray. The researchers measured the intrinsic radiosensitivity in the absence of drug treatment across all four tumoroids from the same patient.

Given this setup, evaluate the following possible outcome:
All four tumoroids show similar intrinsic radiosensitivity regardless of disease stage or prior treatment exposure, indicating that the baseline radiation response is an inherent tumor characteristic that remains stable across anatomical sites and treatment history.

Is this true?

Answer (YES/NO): YES